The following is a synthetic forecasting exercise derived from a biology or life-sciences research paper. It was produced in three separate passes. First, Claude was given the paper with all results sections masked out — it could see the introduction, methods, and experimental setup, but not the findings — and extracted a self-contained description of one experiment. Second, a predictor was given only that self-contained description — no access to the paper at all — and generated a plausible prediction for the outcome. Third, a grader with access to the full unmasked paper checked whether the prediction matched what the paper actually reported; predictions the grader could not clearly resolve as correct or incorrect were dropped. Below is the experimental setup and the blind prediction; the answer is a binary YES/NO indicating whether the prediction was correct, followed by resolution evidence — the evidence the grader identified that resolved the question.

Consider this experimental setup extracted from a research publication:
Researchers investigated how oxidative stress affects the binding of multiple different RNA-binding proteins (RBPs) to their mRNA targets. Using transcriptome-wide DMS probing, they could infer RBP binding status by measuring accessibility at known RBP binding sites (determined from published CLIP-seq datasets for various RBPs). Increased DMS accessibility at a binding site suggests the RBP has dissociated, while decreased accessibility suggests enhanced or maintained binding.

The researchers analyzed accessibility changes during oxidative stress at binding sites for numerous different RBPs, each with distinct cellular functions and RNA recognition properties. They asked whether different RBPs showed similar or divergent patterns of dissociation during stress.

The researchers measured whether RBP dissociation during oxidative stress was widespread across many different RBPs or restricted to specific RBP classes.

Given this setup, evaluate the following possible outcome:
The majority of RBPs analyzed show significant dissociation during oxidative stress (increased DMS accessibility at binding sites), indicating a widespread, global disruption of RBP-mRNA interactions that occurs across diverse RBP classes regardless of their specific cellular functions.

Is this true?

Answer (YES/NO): NO